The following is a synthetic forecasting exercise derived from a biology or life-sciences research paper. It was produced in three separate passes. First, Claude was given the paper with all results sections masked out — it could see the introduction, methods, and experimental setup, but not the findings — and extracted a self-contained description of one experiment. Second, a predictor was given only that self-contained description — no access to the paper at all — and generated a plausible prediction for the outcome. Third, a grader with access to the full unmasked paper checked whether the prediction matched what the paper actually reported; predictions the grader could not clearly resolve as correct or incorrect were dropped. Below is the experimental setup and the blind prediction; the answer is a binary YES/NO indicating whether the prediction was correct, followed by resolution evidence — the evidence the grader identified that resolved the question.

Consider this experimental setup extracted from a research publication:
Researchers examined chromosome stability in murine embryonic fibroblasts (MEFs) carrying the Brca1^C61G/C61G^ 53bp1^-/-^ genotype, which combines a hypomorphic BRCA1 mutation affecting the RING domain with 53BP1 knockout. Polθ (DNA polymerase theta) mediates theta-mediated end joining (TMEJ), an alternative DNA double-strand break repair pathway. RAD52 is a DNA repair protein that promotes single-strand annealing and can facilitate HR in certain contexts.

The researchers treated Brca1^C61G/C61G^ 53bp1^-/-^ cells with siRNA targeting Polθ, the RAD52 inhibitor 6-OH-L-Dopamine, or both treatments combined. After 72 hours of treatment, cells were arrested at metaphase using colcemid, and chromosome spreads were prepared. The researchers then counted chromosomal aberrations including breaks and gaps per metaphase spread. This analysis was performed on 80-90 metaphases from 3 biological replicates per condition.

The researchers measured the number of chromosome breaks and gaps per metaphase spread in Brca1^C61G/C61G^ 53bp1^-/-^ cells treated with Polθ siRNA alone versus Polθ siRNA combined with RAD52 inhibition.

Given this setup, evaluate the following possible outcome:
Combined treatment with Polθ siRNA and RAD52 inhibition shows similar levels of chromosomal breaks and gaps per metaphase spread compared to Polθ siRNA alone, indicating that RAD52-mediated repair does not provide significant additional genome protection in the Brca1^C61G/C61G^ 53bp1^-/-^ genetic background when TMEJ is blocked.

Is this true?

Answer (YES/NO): NO